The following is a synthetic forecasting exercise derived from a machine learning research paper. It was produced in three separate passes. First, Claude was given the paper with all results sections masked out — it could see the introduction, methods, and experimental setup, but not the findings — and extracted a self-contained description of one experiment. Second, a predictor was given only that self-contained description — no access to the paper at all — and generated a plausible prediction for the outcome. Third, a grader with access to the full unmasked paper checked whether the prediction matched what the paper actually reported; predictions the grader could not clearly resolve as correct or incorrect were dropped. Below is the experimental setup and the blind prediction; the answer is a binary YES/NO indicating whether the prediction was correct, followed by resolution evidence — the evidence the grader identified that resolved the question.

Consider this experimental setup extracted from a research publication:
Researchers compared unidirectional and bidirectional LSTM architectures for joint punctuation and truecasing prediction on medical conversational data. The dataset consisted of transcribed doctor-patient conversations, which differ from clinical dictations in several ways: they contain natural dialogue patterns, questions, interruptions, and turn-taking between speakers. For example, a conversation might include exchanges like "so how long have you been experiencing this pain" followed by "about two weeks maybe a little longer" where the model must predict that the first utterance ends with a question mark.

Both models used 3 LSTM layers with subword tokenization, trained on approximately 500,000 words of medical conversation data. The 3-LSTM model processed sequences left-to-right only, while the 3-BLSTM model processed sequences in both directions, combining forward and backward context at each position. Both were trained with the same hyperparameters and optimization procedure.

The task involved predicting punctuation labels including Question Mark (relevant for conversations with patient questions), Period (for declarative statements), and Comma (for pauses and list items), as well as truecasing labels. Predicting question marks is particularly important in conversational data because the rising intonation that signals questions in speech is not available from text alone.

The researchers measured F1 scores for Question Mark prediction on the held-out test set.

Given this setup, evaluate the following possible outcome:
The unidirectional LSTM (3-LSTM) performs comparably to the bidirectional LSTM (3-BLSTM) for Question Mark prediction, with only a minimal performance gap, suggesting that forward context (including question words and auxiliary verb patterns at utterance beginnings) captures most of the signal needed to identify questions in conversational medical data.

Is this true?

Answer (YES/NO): YES